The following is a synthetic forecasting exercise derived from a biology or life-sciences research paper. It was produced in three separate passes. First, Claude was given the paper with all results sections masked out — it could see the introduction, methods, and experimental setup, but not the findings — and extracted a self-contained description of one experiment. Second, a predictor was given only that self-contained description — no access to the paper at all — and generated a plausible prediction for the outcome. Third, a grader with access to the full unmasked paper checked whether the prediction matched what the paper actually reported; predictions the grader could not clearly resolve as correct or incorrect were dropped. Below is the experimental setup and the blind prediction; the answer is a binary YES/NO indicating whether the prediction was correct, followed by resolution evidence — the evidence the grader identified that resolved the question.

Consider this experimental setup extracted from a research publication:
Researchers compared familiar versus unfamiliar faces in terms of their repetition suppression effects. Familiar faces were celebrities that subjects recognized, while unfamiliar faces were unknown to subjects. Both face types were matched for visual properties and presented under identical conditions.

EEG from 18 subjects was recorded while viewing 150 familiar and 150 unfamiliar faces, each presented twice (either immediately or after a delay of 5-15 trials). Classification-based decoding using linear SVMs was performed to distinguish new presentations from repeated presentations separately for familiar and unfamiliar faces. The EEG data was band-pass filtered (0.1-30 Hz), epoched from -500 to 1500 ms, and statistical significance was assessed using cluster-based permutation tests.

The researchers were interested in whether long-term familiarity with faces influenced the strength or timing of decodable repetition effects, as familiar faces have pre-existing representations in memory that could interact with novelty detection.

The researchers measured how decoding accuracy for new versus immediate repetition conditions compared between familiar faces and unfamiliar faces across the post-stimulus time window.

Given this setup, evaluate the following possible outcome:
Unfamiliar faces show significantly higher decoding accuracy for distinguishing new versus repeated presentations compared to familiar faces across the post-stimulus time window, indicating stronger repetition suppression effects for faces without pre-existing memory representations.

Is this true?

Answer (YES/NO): NO